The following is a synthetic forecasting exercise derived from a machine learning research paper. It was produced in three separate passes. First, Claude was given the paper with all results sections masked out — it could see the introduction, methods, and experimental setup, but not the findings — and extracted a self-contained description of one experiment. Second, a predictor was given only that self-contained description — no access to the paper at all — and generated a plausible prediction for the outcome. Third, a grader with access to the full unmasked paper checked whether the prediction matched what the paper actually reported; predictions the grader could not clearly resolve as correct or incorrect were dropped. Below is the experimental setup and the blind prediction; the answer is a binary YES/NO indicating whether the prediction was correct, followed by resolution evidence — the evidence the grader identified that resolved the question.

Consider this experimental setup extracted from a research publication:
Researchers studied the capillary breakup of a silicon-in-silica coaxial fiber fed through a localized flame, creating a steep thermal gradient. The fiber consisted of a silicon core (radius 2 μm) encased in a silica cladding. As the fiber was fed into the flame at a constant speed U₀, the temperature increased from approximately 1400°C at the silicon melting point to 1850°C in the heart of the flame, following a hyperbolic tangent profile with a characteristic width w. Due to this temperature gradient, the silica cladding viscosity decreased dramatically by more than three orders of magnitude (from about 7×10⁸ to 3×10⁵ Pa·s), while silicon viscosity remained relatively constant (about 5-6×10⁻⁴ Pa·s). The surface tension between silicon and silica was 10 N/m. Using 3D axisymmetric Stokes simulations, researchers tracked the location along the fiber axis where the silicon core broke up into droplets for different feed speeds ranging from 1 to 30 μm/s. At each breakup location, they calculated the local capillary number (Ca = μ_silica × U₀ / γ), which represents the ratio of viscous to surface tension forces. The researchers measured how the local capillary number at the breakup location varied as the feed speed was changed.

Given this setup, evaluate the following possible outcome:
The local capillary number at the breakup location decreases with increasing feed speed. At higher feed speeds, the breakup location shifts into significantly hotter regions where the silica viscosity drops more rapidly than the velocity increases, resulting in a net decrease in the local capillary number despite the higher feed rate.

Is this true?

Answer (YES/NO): NO